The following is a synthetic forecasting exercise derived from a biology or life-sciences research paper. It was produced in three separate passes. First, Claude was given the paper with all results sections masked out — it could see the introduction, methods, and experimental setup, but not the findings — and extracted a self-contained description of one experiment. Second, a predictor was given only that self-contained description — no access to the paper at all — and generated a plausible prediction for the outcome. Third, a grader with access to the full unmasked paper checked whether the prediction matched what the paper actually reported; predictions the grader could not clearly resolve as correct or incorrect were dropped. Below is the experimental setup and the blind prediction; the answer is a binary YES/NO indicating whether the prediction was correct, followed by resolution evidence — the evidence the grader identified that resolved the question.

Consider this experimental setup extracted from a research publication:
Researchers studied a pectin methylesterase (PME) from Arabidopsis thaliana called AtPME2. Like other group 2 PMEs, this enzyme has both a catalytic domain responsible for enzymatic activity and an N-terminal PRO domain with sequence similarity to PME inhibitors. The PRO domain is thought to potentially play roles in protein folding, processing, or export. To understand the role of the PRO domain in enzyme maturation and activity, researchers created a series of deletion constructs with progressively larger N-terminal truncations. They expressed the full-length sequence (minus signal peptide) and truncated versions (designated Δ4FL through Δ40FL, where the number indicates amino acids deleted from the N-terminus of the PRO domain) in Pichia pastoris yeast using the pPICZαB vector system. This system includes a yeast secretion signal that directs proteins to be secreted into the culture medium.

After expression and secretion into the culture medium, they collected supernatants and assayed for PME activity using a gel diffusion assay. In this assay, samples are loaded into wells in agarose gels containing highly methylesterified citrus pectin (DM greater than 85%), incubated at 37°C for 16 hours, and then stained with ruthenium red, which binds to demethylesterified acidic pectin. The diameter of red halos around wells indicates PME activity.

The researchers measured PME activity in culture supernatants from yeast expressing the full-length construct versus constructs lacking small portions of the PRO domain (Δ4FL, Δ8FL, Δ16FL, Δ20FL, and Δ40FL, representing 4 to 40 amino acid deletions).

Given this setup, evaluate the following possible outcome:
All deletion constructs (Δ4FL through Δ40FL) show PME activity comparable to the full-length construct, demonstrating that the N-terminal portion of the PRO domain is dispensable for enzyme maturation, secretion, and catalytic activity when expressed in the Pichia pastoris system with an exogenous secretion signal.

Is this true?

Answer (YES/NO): NO